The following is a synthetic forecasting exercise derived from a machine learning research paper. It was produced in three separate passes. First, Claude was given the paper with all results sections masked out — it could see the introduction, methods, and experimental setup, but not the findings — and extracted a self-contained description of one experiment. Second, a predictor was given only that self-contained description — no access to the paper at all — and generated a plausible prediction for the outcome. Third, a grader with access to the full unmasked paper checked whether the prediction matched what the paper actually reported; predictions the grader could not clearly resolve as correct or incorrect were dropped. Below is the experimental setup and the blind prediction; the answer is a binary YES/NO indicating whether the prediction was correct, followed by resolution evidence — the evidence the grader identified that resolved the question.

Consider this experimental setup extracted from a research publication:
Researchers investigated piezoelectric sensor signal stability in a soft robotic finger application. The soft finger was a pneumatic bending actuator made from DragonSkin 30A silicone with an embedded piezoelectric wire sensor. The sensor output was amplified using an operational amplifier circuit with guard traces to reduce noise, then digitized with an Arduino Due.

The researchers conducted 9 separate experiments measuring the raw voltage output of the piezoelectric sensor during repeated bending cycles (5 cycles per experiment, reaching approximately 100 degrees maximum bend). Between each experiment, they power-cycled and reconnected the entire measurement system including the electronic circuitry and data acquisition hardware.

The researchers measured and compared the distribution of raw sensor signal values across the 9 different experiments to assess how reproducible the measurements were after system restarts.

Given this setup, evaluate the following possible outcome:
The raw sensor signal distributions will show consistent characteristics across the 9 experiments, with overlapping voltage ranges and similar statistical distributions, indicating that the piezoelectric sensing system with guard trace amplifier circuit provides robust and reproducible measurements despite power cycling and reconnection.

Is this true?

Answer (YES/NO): NO